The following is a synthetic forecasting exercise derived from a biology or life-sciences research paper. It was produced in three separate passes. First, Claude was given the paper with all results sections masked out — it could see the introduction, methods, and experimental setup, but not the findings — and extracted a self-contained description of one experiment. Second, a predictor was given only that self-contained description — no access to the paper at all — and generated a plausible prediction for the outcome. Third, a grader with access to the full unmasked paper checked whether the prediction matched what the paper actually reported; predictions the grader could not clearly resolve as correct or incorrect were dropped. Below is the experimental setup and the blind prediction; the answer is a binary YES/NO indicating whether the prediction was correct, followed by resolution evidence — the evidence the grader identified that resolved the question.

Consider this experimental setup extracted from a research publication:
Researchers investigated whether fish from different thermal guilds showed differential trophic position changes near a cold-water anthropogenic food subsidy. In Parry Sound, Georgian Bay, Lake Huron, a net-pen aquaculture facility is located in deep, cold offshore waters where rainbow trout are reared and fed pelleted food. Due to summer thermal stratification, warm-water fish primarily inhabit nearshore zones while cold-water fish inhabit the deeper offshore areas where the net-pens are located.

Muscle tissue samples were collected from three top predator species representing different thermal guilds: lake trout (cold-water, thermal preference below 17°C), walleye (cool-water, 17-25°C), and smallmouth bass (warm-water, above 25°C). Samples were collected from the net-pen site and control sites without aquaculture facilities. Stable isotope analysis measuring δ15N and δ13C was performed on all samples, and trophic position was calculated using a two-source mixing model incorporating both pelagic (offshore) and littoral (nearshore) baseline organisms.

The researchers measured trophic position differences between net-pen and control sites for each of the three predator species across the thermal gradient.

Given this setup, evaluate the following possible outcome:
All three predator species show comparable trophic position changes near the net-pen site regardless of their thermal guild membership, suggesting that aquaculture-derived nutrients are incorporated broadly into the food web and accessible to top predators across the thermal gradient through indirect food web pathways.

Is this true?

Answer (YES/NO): NO